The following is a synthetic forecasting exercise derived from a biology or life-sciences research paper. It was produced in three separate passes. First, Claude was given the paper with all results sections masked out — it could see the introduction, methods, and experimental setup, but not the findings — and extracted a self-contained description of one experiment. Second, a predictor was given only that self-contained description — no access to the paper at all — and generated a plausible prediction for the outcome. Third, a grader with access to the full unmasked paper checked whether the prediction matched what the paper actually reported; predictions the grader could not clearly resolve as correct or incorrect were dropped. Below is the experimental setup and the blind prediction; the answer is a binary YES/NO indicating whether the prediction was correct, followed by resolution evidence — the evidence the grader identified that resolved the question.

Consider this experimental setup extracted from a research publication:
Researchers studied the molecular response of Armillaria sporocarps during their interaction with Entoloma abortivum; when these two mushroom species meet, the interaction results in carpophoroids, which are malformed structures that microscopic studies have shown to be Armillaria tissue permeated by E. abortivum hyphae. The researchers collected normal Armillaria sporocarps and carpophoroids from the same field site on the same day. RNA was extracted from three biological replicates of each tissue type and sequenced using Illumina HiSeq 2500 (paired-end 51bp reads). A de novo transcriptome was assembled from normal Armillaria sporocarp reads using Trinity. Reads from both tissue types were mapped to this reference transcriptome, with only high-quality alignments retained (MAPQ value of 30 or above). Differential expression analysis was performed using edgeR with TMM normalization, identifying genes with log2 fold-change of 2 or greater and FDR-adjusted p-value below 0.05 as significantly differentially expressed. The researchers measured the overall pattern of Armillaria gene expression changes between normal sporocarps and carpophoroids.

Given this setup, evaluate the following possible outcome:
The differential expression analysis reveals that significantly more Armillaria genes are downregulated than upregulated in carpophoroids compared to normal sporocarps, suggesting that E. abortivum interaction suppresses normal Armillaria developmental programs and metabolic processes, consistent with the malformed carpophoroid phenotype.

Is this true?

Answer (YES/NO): YES